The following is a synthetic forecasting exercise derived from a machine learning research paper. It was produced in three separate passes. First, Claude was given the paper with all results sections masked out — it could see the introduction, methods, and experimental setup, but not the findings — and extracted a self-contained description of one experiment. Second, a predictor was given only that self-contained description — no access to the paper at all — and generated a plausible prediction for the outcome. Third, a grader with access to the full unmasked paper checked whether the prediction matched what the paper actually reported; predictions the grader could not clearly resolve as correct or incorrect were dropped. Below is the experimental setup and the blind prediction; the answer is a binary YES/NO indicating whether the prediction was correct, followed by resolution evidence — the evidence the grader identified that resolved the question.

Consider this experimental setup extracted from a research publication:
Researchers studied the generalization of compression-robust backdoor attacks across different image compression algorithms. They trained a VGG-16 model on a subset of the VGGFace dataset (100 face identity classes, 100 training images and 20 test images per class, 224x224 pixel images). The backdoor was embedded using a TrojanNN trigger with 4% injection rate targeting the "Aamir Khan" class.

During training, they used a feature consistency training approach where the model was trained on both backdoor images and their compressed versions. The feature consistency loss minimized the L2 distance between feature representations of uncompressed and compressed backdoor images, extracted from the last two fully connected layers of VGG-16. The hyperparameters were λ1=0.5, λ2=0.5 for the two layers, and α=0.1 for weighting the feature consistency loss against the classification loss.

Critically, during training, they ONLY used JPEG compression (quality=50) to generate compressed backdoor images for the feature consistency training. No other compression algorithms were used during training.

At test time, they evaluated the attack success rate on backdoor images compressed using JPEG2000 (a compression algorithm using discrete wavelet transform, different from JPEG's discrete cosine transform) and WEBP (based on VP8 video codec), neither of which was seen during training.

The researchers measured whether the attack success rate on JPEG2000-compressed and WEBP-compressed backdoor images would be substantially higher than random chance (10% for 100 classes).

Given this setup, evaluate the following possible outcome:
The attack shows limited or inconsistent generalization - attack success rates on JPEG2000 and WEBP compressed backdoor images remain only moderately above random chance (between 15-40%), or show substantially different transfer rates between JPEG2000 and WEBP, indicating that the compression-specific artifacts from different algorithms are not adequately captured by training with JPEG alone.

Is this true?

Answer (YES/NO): NO